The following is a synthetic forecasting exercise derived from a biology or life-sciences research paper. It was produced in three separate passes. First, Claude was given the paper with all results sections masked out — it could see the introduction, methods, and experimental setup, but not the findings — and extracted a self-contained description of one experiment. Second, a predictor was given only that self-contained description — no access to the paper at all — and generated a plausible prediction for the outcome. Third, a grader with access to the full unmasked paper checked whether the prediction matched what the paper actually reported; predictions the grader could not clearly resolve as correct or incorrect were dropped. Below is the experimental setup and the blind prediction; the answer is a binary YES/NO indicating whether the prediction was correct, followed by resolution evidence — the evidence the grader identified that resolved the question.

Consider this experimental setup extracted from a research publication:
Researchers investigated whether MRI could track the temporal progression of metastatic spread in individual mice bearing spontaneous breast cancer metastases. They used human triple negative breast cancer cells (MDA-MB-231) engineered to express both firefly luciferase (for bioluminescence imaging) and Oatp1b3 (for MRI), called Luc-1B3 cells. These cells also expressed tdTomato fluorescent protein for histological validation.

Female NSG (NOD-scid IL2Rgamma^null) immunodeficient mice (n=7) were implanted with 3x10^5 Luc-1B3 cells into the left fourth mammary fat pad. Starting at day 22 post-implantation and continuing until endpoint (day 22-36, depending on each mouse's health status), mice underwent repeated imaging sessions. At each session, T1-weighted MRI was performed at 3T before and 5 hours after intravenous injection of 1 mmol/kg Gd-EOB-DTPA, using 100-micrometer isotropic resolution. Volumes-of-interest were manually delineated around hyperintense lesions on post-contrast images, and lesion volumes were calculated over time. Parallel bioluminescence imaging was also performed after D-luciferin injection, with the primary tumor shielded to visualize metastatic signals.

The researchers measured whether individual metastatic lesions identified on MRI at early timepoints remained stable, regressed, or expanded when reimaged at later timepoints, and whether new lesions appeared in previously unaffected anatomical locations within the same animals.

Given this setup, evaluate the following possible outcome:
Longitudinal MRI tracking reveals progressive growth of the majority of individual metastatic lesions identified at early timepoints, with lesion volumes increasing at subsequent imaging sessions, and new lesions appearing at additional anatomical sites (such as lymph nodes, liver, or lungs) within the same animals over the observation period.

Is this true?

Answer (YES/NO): YES